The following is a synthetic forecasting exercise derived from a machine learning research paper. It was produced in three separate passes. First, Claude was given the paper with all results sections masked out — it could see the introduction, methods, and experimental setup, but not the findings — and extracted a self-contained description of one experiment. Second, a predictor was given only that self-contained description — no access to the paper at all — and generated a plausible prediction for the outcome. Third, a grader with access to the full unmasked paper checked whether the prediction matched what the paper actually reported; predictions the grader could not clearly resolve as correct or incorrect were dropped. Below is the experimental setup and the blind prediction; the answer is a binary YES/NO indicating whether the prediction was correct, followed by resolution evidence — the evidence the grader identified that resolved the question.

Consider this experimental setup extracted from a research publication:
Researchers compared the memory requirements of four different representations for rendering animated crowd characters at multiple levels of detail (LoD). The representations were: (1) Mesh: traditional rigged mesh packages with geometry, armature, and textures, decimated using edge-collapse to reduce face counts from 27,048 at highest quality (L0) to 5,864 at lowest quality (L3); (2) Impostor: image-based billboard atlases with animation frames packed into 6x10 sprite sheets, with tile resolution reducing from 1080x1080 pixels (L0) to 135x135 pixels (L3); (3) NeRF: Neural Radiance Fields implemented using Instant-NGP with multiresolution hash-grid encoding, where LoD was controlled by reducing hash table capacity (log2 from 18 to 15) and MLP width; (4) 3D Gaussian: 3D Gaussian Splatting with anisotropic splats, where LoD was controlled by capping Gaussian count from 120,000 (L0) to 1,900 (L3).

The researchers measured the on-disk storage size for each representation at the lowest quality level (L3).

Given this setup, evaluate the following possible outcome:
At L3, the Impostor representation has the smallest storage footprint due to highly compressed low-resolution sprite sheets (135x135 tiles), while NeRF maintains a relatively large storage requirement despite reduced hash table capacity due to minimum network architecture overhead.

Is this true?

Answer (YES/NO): YES